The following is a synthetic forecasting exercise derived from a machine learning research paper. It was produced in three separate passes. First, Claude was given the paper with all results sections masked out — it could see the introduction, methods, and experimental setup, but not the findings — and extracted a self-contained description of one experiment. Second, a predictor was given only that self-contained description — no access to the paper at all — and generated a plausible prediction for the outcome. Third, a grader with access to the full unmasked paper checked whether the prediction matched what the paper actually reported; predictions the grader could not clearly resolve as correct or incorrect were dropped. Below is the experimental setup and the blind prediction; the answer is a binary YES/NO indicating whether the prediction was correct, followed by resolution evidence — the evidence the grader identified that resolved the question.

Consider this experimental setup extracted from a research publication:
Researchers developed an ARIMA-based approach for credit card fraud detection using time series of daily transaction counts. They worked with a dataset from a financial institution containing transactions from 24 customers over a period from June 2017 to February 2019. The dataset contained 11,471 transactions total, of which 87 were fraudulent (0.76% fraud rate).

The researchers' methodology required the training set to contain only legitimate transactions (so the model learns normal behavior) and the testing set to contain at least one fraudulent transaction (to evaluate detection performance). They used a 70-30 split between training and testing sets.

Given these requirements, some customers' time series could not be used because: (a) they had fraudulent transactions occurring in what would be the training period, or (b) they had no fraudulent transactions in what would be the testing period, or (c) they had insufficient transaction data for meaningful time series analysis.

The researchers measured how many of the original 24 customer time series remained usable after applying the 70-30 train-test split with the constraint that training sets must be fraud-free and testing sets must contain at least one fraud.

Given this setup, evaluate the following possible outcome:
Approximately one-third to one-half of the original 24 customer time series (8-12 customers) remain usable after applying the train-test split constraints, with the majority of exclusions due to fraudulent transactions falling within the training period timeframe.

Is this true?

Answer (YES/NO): YES